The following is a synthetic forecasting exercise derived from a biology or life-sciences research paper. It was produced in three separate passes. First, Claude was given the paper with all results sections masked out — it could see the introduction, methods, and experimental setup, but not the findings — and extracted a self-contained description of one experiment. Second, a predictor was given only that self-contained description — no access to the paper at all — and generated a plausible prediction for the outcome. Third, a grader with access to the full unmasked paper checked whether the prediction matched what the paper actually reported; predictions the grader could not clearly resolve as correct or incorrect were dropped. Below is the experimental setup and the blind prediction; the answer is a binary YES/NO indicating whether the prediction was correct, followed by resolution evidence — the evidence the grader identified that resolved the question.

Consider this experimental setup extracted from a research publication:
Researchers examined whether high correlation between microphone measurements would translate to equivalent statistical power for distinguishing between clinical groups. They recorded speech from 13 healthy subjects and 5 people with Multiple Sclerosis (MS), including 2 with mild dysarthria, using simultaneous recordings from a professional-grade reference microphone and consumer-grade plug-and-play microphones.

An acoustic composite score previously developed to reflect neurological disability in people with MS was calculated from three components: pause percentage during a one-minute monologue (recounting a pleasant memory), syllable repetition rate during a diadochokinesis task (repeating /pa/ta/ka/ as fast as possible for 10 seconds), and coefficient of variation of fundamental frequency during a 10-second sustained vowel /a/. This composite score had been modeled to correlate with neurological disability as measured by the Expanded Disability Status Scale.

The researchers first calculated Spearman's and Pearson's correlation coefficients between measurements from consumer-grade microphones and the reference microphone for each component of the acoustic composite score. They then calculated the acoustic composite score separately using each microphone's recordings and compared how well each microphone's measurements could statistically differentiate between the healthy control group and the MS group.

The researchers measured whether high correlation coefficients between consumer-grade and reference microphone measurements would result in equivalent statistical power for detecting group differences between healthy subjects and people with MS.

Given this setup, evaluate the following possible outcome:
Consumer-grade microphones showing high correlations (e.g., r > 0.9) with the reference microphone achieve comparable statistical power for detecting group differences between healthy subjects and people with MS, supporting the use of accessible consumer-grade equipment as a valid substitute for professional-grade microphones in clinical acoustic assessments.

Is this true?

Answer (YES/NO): NO